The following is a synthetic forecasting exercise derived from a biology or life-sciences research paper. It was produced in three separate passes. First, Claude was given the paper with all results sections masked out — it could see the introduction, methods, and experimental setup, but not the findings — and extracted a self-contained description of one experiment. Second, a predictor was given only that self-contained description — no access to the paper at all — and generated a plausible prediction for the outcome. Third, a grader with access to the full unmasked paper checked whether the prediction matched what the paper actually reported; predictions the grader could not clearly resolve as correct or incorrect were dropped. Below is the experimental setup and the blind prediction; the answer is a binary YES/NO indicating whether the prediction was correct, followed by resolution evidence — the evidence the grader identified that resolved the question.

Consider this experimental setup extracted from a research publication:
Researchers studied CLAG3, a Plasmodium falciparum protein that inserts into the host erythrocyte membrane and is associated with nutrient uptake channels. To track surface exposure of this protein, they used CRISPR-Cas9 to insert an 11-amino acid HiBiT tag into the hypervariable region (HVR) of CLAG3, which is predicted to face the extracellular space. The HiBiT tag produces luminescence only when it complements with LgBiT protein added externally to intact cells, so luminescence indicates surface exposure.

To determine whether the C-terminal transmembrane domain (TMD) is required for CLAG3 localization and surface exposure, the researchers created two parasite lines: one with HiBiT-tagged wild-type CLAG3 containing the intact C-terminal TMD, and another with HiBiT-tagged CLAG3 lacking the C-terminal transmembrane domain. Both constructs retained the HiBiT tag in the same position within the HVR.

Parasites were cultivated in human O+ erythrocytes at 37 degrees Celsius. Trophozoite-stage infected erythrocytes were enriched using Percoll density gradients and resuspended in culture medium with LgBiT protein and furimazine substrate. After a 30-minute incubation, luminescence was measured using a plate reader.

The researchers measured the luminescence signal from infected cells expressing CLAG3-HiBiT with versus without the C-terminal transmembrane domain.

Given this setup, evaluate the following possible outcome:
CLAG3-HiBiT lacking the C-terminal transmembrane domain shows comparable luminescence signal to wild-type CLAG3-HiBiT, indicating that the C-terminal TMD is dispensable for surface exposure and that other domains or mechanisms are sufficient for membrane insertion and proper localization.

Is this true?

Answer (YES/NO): NO